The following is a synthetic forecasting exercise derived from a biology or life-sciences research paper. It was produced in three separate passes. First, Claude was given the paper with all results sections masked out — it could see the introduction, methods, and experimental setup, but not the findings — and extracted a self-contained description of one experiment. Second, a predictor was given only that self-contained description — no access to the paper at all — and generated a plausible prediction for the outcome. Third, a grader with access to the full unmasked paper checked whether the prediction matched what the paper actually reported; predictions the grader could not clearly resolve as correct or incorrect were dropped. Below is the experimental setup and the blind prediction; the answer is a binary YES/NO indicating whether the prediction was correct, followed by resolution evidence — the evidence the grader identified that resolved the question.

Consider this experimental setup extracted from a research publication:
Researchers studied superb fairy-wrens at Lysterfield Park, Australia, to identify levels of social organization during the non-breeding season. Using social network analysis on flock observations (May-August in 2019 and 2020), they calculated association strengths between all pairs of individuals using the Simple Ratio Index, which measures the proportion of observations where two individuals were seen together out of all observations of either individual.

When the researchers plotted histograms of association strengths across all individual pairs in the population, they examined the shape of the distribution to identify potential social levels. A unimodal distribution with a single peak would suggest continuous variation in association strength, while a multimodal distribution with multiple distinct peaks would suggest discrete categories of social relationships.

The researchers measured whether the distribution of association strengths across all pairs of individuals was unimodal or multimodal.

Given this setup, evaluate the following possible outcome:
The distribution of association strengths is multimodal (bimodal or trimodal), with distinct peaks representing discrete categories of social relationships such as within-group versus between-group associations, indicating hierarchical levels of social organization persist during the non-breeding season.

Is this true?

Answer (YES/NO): YES